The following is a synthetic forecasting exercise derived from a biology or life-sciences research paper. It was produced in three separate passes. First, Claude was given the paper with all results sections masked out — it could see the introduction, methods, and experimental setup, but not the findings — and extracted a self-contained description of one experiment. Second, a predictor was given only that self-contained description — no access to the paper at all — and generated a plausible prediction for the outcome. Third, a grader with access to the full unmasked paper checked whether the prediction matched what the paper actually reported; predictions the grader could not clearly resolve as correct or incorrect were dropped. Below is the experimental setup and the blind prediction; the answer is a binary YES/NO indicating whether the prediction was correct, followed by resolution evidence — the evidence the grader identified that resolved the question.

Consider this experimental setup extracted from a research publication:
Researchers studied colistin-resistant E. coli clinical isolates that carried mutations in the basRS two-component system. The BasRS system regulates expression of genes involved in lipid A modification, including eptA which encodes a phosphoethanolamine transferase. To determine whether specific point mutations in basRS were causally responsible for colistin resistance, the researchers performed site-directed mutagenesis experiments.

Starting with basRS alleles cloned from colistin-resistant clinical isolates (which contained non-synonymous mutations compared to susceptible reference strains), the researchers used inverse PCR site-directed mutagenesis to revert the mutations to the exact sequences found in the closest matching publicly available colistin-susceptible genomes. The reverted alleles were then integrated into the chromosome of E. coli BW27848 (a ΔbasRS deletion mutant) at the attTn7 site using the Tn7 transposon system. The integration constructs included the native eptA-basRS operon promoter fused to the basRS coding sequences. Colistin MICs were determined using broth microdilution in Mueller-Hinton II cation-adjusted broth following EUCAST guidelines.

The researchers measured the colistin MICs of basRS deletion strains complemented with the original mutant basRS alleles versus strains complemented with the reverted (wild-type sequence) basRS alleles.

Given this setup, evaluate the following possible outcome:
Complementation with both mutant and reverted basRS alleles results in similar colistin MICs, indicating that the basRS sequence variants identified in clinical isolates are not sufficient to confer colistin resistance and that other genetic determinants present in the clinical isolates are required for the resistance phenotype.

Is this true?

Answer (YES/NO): NO